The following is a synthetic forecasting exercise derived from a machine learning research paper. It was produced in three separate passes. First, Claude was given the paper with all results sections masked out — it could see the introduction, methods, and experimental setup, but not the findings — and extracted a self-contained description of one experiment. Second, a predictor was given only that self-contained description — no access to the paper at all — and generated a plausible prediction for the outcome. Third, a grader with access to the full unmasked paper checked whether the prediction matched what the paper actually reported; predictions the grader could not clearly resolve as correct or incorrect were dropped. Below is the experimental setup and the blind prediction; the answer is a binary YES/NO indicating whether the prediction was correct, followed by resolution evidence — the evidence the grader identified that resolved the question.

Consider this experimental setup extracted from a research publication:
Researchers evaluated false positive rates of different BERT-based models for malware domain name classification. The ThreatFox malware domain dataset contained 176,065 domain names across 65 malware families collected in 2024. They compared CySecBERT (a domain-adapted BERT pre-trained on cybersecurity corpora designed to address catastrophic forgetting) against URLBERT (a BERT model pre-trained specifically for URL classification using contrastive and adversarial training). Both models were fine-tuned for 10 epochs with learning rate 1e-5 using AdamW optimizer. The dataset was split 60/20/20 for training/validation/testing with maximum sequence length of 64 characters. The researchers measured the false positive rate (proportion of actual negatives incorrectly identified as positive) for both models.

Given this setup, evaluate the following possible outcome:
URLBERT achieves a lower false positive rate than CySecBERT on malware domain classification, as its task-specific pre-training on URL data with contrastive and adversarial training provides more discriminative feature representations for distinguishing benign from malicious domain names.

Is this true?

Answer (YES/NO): NO